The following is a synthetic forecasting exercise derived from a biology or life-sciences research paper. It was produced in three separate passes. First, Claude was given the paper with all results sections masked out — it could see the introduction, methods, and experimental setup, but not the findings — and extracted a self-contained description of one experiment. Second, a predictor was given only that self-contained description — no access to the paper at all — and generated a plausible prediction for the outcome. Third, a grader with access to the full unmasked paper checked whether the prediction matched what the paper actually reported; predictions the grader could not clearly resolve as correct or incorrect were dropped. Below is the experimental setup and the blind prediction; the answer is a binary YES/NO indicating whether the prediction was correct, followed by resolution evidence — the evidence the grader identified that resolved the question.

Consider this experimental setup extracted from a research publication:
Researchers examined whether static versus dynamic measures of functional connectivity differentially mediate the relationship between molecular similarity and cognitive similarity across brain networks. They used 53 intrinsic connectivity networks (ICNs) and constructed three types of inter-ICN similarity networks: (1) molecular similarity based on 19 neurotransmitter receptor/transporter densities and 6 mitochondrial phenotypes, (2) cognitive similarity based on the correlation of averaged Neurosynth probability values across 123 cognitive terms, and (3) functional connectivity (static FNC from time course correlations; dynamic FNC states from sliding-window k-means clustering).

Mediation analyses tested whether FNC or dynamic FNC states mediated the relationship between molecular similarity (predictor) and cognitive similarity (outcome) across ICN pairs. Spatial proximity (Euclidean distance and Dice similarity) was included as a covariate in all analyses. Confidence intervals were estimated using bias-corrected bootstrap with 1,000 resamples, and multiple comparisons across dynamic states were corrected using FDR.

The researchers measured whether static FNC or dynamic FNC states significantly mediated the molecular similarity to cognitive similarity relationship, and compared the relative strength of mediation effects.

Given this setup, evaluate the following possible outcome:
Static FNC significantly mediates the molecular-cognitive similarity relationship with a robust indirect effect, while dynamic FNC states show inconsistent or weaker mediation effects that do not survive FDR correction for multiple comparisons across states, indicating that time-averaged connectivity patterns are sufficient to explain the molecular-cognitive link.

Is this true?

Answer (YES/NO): NO